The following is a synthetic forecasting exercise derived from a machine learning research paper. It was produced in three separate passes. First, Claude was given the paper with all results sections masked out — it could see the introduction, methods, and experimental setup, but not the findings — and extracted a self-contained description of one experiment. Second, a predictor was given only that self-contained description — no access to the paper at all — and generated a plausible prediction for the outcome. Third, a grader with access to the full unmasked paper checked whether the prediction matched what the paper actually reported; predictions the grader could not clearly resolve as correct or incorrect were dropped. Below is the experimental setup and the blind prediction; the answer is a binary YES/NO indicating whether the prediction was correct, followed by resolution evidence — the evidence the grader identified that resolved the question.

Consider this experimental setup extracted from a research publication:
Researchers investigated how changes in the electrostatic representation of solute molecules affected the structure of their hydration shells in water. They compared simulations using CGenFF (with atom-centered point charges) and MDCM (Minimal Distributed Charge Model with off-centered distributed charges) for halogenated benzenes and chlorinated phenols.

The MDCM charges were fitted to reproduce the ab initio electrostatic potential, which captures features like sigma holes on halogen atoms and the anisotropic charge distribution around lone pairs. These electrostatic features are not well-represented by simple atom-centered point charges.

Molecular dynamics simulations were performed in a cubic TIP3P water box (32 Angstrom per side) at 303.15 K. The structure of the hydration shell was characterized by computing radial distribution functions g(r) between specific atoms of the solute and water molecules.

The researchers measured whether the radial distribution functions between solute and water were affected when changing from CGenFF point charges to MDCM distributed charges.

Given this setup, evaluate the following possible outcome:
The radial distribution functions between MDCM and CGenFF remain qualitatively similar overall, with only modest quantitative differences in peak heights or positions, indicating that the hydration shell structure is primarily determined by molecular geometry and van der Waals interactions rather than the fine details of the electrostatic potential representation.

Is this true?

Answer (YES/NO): NO